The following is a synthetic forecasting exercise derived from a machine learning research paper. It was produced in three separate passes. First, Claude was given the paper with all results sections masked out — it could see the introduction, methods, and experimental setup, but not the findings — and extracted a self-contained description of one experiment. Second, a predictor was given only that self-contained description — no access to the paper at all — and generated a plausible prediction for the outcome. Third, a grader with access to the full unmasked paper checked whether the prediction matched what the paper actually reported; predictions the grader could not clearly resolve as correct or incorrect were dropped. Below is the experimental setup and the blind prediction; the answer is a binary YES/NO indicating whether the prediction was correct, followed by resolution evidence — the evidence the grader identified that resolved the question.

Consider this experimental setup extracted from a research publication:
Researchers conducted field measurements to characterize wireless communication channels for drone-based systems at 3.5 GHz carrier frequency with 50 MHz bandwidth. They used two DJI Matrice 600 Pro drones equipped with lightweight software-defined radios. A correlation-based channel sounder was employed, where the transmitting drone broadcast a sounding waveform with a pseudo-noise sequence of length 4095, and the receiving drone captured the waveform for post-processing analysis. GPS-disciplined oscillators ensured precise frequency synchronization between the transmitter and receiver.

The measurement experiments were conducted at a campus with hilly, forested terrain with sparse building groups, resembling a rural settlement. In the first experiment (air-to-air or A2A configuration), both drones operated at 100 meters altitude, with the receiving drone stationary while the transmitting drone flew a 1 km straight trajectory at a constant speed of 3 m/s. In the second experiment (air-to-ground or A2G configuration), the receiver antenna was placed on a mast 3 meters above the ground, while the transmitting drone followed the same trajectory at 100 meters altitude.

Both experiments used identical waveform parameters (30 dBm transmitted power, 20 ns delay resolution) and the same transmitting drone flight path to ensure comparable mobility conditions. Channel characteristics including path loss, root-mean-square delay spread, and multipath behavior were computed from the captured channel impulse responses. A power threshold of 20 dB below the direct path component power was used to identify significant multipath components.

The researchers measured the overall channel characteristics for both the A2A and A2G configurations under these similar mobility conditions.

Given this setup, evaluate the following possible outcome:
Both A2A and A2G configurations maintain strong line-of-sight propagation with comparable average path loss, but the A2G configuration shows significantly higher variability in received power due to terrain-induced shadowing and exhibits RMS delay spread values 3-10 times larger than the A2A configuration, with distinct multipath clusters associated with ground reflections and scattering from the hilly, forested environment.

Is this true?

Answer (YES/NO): NO